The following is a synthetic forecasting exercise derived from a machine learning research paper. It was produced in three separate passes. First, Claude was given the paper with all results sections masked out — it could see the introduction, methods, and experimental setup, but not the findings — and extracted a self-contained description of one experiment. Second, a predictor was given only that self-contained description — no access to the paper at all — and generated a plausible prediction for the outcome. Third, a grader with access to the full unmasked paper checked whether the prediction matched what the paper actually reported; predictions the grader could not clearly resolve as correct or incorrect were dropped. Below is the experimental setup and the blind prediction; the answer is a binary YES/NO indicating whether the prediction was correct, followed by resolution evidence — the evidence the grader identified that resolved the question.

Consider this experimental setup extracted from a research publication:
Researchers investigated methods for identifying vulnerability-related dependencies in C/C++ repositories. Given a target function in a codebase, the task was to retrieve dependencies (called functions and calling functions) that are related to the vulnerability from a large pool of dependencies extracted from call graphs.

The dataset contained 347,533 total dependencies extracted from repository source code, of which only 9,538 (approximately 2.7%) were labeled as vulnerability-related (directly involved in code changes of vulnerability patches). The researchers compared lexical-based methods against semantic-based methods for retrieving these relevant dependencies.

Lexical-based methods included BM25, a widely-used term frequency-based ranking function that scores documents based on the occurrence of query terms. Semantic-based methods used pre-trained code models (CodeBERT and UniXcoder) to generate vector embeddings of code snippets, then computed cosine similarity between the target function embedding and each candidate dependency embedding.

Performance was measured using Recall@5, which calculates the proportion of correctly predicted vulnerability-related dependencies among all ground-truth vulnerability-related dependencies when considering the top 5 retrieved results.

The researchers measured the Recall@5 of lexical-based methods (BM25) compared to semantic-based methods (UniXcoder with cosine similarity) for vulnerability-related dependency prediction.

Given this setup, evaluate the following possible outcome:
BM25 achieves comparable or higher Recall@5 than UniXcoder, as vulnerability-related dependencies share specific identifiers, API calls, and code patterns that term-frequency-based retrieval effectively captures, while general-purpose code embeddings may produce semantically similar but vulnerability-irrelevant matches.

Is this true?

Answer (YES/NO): YES